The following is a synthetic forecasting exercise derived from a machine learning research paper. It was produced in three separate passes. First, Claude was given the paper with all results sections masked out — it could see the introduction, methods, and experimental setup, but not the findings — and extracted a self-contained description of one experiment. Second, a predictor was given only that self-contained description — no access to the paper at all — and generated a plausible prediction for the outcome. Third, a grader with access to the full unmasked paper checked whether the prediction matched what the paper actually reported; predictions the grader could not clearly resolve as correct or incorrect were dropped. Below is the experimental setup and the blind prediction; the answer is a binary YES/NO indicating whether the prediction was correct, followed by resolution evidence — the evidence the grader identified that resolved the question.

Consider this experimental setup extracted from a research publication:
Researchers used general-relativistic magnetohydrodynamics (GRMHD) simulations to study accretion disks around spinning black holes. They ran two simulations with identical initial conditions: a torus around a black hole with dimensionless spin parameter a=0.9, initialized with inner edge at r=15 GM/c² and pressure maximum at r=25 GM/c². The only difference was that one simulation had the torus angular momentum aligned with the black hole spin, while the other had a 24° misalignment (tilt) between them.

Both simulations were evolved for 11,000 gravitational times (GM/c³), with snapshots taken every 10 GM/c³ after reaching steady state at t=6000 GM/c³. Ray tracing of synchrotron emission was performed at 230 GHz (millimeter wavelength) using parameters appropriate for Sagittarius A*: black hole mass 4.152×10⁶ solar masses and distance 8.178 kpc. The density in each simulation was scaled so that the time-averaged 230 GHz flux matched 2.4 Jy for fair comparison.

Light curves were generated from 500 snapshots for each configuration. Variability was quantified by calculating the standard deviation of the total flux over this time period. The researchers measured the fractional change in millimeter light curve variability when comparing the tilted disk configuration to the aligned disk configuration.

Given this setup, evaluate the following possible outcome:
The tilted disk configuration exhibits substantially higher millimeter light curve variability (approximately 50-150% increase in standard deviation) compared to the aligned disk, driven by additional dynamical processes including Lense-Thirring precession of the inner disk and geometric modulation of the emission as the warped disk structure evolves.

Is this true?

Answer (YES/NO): YES